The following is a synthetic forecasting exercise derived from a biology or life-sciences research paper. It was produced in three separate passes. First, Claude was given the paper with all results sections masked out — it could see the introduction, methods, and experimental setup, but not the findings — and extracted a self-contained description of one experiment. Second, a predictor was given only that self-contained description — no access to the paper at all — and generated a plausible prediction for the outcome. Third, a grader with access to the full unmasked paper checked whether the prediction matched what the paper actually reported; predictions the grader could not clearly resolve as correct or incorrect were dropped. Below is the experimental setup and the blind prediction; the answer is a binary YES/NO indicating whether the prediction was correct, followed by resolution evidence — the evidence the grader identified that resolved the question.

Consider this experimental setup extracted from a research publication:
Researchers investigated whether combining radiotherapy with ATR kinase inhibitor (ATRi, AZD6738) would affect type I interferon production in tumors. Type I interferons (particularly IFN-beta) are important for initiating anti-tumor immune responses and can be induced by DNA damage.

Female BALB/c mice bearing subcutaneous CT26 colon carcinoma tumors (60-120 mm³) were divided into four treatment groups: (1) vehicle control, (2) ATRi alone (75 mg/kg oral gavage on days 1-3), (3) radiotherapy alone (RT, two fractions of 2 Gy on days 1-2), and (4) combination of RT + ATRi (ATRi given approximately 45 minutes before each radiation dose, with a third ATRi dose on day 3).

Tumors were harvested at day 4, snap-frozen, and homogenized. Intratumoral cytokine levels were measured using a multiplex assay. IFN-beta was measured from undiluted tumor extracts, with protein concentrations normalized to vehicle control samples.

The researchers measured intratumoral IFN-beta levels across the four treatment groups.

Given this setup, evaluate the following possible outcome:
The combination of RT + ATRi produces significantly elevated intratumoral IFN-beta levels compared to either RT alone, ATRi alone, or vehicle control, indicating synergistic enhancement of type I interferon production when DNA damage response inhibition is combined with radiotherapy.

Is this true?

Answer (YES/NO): NO